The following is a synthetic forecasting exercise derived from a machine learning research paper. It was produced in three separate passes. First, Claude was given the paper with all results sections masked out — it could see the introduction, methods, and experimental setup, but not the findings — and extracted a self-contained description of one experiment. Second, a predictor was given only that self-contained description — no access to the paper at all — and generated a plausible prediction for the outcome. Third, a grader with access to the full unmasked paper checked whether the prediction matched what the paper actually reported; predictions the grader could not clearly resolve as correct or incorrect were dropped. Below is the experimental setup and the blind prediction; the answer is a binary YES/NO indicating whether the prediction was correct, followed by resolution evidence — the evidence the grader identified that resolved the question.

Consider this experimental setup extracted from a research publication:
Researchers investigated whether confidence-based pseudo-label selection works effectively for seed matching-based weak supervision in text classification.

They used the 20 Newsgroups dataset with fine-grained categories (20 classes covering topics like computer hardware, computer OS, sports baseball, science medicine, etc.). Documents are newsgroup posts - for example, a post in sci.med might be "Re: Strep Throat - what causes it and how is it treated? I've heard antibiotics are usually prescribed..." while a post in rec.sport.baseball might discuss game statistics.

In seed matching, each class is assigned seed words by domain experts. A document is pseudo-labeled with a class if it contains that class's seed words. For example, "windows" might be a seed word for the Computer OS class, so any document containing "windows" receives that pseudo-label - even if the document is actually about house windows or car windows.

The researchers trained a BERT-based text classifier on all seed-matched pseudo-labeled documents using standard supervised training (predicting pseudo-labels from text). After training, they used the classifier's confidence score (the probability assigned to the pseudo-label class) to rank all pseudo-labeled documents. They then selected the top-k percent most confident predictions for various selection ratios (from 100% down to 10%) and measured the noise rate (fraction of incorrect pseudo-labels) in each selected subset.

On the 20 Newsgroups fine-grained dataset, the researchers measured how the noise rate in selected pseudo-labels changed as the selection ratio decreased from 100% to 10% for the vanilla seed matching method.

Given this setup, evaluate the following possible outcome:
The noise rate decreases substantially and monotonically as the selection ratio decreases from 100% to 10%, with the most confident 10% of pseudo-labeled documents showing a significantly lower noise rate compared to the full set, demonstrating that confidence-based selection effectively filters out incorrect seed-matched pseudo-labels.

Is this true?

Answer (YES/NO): NO